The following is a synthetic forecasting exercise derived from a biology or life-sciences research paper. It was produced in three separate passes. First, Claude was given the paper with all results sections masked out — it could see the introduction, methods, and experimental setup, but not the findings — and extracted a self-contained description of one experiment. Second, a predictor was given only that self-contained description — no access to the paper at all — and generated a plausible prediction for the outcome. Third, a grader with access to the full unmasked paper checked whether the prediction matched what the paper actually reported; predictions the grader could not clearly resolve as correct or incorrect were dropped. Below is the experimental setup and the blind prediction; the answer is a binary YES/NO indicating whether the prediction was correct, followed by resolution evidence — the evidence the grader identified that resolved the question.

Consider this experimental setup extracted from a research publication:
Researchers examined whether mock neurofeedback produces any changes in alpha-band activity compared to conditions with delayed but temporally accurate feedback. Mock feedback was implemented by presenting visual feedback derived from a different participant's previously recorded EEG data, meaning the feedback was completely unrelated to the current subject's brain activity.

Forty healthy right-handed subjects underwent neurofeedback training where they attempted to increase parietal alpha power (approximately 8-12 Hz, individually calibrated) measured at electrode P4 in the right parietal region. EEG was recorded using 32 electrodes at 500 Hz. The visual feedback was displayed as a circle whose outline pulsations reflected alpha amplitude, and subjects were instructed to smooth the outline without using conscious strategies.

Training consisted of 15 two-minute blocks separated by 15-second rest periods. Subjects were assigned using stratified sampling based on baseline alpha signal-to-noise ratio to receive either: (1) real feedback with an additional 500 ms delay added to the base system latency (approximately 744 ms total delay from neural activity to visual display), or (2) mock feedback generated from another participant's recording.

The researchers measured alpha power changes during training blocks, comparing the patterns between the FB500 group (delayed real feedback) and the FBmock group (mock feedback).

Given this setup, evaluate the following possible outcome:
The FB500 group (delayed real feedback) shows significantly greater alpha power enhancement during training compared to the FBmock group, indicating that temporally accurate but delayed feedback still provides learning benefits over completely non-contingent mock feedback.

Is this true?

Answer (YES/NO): YES